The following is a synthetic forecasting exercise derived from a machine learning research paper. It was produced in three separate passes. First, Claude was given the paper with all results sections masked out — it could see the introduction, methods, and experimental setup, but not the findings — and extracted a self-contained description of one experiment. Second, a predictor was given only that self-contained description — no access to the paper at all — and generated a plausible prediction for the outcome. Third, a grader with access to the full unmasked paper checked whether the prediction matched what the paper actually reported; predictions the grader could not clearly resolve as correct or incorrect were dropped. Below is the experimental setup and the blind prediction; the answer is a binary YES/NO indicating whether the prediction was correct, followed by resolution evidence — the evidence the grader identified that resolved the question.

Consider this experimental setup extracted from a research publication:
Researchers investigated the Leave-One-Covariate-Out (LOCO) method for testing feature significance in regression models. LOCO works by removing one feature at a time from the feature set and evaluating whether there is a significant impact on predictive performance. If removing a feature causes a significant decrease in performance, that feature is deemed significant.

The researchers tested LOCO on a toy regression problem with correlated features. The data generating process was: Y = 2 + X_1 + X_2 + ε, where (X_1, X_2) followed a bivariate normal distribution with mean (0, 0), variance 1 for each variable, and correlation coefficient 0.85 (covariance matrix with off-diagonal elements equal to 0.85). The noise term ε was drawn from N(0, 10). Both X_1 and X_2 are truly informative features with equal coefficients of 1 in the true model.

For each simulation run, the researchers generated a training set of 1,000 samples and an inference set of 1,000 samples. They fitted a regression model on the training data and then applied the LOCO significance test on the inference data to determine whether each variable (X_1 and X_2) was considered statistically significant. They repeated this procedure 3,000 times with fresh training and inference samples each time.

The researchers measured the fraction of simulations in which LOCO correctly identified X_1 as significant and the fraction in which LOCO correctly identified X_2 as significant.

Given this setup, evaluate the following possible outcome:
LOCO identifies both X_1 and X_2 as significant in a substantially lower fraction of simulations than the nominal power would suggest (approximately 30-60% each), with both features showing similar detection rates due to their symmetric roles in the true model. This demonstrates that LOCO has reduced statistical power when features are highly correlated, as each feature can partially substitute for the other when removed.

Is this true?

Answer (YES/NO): YES